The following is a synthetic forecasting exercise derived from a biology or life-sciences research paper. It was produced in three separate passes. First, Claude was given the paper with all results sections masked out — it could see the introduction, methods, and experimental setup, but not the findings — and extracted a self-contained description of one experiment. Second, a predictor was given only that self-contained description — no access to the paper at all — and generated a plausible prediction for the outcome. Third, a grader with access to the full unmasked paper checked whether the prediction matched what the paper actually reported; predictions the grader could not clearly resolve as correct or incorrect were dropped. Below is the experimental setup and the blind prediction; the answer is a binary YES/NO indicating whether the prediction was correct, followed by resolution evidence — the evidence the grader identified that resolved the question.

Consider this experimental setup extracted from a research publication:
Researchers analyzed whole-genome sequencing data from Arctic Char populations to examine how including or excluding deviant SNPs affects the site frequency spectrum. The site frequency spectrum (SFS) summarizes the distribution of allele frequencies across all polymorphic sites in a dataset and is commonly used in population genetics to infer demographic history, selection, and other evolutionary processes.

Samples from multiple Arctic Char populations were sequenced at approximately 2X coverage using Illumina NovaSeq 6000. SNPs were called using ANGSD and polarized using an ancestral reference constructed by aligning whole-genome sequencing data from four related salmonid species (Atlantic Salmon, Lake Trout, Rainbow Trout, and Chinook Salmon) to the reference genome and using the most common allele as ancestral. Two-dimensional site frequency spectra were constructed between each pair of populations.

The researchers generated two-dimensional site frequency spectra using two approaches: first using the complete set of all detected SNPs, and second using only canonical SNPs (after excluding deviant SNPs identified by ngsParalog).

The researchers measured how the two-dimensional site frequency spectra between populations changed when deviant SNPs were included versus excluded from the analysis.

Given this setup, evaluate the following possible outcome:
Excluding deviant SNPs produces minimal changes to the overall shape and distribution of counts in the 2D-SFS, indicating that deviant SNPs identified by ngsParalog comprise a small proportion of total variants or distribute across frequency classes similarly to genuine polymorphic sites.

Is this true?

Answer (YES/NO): NO